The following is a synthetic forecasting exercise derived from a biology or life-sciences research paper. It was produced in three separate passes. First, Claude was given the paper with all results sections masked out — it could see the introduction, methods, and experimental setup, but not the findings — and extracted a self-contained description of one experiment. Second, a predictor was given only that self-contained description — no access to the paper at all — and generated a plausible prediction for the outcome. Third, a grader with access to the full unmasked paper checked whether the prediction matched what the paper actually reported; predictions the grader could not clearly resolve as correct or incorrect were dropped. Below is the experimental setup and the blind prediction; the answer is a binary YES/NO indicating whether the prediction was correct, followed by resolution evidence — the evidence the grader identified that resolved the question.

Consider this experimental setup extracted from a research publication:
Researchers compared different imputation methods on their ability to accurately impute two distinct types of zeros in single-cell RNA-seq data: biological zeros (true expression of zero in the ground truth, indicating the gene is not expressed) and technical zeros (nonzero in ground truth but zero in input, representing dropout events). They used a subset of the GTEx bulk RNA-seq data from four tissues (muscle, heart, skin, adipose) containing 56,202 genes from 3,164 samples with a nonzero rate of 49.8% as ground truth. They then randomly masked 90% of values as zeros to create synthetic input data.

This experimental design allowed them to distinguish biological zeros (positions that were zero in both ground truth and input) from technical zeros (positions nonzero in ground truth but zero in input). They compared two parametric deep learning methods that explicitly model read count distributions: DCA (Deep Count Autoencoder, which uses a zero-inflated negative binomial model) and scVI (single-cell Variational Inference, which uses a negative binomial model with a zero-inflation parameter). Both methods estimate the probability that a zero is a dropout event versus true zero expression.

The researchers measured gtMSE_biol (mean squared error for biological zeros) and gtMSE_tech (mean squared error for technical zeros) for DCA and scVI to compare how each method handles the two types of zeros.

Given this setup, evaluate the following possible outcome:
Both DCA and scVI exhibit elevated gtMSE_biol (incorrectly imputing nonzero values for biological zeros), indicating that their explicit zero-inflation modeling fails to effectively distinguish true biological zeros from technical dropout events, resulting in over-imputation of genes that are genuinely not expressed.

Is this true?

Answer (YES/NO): NO